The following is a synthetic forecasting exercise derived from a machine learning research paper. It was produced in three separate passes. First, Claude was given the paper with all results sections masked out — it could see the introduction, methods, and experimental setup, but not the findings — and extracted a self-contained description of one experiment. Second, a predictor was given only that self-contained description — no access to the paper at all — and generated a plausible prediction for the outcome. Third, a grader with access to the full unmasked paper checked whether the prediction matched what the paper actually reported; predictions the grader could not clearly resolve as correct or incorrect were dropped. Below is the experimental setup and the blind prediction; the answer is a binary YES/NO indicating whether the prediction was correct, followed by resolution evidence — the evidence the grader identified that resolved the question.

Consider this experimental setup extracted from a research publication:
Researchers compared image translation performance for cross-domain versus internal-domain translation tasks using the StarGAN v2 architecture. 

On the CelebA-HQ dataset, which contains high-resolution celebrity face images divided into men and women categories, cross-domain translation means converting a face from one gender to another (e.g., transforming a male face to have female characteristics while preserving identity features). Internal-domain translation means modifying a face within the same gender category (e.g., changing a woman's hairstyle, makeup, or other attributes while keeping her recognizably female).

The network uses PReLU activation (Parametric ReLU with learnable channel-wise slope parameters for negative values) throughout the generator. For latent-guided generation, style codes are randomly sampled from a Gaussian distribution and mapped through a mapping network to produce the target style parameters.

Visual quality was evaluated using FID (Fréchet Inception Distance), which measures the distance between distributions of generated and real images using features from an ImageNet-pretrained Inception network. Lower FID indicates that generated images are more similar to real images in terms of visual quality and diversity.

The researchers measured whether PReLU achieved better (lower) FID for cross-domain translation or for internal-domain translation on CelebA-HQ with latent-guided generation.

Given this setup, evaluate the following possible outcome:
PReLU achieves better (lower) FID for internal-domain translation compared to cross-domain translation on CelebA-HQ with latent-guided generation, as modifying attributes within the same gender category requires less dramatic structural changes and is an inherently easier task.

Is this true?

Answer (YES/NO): YES